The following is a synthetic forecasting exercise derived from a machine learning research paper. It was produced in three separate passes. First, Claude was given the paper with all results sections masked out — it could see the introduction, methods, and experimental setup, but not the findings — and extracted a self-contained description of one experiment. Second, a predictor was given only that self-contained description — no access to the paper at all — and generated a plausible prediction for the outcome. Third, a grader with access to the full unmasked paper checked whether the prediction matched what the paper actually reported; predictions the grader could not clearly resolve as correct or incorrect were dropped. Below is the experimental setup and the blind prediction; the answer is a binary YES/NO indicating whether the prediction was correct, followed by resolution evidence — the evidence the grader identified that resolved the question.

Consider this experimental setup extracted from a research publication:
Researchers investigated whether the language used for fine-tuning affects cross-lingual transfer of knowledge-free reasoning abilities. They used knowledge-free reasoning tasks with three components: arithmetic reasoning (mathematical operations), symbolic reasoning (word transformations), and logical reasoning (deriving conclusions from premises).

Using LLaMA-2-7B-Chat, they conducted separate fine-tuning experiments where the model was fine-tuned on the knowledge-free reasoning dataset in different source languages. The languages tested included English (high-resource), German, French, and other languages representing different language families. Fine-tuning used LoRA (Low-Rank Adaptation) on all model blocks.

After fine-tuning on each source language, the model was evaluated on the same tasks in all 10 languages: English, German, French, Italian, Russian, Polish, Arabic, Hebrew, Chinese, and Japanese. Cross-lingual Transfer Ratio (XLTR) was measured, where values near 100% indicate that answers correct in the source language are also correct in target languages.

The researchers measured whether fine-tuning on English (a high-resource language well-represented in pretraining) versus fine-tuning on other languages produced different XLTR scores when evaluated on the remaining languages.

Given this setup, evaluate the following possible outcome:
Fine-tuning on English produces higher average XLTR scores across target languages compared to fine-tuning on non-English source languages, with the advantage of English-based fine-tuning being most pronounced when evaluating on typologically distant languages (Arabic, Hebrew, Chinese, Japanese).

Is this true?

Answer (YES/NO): NO